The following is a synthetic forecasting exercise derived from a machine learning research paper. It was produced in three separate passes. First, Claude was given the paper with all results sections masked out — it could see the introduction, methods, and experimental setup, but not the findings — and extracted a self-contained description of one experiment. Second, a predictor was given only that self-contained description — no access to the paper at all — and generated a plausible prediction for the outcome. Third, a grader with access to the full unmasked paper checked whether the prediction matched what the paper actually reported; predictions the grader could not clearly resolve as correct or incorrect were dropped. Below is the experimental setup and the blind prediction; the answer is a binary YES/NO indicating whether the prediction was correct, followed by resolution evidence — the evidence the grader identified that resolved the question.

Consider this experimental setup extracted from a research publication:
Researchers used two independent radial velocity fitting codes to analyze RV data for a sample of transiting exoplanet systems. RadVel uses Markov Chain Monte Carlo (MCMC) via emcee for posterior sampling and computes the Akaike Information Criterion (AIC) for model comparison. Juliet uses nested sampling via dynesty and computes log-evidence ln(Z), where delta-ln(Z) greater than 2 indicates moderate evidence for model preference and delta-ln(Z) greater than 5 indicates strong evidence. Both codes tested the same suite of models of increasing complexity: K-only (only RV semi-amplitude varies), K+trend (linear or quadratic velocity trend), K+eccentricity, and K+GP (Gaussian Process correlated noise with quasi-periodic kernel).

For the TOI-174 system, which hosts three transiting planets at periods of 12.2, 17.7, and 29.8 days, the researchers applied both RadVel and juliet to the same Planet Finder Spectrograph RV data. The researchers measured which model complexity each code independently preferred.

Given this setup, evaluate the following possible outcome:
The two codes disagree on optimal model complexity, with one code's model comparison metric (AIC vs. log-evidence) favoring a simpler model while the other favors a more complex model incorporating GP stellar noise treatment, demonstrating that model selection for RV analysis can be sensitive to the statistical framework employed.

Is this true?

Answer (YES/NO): YES